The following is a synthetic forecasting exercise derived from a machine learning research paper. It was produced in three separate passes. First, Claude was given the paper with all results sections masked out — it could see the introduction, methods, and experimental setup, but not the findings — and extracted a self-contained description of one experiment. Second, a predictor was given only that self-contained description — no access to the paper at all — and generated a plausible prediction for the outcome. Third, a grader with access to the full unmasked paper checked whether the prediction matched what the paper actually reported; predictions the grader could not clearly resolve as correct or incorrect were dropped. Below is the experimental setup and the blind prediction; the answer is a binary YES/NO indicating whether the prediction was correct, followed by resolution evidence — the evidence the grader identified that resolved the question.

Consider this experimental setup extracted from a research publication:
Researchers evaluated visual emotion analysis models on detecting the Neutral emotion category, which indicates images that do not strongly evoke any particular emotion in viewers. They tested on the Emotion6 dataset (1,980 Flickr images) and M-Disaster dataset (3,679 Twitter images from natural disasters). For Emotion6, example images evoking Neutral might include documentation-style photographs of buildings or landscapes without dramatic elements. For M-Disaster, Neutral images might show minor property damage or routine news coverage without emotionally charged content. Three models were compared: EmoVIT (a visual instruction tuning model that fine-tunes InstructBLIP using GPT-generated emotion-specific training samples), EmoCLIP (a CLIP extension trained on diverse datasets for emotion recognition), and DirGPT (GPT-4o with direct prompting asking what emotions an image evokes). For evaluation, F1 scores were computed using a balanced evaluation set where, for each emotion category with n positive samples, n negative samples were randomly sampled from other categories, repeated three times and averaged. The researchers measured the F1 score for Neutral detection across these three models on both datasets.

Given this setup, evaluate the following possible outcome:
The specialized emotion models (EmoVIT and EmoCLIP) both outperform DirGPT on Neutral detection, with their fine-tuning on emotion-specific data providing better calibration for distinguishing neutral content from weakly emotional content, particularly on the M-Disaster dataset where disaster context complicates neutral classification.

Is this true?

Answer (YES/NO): NO